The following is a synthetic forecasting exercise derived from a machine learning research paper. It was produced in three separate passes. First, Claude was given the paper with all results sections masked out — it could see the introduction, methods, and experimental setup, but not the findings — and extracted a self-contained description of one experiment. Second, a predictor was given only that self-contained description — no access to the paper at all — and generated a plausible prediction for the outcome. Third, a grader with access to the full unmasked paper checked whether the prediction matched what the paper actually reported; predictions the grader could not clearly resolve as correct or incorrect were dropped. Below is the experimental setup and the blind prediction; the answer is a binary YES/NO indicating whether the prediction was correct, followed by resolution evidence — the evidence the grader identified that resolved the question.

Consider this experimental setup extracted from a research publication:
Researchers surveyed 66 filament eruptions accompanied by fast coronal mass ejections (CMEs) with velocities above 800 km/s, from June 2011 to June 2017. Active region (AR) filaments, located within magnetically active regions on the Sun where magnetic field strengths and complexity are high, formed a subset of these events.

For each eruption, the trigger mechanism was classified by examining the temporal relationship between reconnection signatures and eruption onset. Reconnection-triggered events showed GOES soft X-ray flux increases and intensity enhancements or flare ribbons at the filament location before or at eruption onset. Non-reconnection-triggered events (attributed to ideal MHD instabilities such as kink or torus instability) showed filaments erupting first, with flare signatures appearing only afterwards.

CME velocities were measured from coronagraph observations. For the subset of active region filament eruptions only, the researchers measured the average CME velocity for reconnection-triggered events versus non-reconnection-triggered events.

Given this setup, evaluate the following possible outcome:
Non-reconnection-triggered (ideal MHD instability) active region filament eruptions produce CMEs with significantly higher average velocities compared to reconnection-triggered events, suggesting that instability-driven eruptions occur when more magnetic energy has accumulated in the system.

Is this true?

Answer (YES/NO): NO